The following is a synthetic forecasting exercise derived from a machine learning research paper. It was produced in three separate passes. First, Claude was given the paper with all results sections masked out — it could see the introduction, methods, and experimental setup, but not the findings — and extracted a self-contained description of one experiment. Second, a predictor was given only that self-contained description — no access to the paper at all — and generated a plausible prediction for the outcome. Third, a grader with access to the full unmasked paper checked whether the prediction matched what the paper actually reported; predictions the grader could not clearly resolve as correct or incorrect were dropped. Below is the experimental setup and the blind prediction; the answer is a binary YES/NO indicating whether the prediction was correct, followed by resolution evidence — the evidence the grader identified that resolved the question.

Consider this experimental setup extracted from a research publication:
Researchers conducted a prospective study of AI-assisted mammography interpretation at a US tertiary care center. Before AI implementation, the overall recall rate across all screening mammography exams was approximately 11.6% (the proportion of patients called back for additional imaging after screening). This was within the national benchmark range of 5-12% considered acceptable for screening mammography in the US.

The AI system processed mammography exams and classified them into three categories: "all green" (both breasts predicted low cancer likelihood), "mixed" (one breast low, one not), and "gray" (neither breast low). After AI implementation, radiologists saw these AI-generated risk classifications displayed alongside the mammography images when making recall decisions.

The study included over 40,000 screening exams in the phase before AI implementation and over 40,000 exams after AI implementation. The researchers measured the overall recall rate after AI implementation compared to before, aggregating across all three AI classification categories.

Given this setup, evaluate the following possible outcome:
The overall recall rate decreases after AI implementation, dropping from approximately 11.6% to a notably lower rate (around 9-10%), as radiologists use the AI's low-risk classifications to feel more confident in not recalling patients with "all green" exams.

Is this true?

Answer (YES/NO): NO